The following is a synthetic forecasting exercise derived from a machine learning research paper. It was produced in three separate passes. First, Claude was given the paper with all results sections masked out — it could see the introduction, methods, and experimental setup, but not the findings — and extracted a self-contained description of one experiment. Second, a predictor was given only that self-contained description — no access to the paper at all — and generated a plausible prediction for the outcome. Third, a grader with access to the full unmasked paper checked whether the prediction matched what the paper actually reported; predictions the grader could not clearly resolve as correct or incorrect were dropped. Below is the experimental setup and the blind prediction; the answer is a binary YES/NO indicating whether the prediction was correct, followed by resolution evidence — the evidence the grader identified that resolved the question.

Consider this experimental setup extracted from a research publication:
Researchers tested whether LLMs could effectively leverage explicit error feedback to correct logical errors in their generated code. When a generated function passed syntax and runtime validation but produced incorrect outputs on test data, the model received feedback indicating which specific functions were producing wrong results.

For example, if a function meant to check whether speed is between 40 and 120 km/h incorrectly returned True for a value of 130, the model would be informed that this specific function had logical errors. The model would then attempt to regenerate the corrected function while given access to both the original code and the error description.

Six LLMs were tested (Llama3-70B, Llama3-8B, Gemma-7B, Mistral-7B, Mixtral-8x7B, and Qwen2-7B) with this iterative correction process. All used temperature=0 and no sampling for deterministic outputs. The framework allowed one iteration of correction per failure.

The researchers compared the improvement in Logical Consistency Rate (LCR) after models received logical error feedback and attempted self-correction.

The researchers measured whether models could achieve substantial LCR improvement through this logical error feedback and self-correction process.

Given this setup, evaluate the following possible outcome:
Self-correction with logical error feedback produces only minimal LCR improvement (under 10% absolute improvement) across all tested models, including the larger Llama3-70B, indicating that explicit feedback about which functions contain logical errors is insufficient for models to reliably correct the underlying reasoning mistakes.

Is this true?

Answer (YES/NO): YES